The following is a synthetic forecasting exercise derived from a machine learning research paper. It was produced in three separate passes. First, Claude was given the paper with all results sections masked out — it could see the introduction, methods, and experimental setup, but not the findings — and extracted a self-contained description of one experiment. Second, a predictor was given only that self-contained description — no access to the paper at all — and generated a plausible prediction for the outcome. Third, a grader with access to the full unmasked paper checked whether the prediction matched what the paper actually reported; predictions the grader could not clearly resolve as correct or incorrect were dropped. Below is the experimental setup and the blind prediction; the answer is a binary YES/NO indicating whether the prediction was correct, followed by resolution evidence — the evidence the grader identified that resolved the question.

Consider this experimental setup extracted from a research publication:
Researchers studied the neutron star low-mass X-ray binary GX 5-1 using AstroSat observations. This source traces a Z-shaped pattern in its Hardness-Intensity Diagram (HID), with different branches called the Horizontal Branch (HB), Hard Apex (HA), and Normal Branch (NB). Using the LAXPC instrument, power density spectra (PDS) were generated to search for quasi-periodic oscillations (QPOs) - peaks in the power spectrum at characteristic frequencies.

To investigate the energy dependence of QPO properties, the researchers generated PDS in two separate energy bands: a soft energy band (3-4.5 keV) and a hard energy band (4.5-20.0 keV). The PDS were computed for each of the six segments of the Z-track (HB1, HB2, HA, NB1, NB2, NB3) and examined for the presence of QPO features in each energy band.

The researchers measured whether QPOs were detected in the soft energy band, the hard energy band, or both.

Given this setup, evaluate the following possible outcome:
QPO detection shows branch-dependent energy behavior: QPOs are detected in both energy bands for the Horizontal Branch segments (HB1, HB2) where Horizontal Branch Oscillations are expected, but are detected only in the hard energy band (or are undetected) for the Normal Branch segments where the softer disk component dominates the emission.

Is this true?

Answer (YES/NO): NO